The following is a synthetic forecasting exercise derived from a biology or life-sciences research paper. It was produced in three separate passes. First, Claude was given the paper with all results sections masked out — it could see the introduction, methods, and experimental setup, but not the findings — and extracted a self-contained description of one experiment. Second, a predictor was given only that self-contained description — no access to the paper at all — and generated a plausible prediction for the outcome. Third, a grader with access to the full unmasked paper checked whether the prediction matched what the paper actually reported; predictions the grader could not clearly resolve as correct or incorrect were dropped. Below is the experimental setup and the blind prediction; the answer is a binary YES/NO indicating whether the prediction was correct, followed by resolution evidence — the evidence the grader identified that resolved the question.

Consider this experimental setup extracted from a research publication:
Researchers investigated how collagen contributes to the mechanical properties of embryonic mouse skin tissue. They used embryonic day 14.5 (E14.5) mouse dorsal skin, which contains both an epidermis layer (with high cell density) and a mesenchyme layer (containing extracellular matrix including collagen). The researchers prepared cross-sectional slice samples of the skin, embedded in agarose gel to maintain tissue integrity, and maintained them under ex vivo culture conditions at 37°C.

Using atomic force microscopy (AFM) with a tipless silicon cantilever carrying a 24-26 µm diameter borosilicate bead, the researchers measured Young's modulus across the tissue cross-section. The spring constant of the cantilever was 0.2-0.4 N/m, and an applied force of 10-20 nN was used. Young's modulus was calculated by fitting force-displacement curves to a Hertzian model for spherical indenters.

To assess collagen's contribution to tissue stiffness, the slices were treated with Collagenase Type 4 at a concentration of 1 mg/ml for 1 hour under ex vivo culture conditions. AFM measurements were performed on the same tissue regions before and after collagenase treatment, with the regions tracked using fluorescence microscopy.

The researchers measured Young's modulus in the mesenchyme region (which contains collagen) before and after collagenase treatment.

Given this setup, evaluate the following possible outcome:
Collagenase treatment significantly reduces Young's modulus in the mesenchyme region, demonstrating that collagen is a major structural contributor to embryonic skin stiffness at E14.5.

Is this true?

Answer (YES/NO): YES